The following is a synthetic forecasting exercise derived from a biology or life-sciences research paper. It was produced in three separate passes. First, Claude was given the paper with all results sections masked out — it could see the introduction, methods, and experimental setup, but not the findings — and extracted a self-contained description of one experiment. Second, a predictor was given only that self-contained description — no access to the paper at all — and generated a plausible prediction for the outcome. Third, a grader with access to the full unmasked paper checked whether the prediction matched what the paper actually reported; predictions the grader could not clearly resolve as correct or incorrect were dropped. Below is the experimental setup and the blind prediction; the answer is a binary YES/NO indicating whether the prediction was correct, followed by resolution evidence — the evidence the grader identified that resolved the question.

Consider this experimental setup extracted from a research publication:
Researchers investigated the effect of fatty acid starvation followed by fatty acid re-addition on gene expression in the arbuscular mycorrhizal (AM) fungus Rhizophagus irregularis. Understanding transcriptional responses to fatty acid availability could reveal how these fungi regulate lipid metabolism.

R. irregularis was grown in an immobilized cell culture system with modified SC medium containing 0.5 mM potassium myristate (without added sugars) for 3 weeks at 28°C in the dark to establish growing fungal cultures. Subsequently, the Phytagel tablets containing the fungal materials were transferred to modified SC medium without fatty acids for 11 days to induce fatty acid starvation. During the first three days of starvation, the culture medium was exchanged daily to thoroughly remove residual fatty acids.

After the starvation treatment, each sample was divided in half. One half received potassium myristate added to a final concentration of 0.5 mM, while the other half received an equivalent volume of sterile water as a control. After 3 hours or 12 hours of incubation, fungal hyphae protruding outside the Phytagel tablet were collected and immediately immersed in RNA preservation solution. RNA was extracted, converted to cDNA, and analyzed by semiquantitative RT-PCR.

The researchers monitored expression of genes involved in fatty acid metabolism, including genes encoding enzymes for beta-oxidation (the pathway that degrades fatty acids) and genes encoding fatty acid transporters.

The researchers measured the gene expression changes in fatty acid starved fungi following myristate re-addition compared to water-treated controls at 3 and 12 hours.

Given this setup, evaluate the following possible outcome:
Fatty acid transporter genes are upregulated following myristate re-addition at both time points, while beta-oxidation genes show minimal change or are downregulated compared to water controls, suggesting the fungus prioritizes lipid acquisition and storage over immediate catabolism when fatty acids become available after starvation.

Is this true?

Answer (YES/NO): NO